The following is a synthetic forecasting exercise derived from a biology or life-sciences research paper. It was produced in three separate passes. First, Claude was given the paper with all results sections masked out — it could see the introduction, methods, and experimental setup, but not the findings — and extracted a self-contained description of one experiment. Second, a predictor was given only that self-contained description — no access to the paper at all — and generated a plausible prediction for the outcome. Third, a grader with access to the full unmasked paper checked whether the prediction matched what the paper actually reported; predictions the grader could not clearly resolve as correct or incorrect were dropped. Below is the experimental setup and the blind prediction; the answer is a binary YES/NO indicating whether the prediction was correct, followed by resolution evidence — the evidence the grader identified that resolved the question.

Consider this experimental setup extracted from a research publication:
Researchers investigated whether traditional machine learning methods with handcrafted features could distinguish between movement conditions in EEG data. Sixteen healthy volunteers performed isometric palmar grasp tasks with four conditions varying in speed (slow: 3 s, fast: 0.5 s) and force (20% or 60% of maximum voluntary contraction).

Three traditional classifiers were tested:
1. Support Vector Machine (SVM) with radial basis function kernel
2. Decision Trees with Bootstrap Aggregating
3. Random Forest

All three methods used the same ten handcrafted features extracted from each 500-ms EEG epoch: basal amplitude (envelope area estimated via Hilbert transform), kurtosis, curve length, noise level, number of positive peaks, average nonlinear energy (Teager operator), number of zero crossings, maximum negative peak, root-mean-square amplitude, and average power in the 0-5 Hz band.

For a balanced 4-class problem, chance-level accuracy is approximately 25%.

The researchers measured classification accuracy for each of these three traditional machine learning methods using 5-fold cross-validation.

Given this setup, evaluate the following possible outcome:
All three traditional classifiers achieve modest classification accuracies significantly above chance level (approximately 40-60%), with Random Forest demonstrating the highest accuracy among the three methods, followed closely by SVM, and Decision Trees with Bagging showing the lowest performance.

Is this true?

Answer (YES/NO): NO